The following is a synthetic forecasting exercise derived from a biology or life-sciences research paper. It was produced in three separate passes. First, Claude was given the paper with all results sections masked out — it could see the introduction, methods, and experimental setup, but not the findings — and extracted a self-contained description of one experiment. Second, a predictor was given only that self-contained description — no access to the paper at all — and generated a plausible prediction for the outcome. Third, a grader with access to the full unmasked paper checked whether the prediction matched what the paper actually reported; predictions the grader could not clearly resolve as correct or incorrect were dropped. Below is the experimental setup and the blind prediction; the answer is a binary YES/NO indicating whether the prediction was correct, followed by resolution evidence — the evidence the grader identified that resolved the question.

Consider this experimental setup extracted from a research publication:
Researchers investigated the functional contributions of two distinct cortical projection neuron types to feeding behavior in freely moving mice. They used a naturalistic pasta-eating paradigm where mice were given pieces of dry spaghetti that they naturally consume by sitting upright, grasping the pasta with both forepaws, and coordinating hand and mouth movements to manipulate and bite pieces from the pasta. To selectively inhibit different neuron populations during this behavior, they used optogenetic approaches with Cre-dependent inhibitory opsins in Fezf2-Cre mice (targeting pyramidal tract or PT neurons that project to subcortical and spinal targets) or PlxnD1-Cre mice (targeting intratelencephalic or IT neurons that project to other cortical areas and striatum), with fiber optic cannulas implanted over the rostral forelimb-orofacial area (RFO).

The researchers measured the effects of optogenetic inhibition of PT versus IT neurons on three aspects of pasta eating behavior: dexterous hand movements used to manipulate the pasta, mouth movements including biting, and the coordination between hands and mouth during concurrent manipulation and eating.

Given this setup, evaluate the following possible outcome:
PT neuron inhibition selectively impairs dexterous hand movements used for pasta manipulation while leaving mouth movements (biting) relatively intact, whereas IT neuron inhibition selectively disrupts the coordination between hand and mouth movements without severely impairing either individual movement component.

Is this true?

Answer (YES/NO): NO